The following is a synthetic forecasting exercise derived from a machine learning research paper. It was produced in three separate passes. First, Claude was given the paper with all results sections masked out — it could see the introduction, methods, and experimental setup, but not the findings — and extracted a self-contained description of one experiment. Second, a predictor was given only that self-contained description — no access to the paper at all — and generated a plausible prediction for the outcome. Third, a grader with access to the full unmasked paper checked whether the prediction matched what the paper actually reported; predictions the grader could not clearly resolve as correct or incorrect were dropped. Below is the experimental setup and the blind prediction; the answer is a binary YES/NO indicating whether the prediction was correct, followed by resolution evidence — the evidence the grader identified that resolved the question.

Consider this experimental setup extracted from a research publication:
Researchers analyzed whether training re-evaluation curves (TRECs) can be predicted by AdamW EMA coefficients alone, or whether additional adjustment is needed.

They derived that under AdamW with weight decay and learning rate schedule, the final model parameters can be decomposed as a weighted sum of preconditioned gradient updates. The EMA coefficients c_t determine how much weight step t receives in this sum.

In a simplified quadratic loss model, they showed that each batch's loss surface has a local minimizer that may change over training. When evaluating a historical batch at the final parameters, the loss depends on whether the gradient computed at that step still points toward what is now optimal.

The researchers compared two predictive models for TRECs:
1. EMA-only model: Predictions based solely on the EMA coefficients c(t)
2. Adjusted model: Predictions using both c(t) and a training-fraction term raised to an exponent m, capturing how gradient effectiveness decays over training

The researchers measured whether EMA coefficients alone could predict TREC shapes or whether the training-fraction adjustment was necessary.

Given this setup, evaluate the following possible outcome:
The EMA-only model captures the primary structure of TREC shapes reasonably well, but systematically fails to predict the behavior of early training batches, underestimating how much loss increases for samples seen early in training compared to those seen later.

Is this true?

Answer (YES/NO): YES